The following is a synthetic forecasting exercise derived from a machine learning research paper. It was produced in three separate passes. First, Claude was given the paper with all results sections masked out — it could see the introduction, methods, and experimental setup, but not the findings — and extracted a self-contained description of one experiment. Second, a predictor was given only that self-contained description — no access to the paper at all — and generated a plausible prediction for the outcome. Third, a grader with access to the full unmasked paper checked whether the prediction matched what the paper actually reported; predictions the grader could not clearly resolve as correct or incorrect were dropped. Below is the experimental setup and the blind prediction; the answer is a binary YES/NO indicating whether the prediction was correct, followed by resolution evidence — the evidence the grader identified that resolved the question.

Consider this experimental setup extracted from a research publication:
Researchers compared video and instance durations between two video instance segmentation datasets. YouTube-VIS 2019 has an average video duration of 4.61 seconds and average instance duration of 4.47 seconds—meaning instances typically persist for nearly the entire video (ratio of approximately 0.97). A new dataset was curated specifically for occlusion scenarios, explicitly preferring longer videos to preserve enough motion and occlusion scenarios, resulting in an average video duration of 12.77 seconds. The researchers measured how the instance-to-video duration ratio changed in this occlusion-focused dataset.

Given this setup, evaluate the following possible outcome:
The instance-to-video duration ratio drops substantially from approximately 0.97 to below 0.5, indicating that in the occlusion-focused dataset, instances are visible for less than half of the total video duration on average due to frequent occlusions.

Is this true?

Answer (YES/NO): NO